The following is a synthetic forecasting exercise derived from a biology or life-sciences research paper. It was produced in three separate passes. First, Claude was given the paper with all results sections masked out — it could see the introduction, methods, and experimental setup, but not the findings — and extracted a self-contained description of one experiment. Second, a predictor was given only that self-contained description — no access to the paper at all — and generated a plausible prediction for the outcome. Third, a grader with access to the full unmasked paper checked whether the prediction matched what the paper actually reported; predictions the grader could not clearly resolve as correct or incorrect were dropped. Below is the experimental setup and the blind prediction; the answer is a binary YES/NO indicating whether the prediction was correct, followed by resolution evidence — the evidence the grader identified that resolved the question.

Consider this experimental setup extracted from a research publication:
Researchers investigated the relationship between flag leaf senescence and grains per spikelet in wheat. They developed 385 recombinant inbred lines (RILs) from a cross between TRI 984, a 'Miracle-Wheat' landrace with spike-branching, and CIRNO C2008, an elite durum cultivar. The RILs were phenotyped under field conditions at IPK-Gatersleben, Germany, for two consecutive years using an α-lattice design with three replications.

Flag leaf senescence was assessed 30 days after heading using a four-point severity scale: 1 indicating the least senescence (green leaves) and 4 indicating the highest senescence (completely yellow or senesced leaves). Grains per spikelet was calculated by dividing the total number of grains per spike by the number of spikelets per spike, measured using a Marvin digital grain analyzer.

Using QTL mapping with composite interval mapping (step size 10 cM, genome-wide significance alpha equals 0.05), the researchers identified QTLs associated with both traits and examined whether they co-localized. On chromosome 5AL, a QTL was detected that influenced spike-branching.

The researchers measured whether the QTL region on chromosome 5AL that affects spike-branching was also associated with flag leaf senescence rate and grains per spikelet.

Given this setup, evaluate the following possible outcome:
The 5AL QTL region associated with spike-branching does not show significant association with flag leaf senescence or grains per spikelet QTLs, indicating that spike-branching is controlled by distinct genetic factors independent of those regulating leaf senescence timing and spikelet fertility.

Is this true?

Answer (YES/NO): NO